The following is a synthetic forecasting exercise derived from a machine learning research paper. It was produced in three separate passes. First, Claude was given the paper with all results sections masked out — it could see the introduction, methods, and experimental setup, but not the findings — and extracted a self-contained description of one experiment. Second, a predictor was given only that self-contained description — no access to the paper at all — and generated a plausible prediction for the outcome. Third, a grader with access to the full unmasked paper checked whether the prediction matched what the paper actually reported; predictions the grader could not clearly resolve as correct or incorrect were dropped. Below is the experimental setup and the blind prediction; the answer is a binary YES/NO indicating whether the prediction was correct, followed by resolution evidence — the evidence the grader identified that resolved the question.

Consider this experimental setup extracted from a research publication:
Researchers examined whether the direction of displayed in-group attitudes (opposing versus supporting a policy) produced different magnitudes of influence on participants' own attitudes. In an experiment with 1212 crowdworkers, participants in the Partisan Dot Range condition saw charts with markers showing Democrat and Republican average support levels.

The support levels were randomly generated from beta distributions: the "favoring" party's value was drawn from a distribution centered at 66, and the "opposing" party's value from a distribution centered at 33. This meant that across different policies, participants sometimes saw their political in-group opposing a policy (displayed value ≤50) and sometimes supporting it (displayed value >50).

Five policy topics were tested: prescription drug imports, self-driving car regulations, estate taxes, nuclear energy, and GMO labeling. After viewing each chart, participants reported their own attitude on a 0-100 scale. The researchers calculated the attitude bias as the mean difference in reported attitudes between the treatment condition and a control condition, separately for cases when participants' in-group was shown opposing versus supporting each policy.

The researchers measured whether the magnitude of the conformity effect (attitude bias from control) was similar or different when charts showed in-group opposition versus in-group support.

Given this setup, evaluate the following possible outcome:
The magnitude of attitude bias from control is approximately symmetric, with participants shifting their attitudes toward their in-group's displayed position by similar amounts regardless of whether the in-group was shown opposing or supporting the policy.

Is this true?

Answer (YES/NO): NO